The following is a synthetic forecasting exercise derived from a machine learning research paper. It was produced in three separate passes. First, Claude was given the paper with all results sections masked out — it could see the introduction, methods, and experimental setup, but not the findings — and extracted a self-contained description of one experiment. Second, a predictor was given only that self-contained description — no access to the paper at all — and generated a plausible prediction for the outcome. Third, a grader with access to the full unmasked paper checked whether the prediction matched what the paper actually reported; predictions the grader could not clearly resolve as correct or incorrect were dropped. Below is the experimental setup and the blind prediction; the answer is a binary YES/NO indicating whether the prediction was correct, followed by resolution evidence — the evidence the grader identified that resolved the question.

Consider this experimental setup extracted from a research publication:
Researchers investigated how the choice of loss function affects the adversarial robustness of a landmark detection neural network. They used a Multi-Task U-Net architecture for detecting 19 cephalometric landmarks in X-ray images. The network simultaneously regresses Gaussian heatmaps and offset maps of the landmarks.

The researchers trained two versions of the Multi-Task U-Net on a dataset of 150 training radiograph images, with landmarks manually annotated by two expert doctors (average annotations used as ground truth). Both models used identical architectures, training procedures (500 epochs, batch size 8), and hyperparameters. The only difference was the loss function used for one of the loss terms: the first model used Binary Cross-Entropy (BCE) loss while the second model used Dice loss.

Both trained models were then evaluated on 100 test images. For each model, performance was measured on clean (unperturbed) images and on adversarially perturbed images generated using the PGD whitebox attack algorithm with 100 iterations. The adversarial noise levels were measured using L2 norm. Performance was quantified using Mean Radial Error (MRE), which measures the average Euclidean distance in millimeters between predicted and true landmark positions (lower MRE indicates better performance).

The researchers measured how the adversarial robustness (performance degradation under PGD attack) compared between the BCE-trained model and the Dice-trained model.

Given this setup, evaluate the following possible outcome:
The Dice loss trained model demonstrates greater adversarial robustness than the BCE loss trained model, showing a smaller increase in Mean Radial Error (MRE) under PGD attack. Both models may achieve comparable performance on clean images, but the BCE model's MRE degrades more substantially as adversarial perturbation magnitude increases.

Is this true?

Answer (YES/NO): YES